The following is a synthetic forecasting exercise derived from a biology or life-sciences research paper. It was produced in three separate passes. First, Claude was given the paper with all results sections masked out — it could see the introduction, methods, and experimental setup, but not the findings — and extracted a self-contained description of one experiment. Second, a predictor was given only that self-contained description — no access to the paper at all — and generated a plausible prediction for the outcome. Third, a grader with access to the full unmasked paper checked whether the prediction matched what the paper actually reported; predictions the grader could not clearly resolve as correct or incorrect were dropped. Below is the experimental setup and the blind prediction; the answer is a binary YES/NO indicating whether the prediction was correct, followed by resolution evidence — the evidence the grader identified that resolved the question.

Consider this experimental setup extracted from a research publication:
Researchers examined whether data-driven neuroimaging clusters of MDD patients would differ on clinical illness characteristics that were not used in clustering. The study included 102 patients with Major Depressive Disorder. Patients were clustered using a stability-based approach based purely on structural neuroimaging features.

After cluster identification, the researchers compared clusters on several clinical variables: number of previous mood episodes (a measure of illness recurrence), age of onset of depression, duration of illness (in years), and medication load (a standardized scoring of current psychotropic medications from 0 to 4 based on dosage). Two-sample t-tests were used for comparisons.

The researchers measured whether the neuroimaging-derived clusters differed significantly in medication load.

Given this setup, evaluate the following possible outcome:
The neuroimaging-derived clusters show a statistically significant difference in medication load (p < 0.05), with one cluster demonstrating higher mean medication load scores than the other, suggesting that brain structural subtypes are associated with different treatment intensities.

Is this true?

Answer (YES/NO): NO